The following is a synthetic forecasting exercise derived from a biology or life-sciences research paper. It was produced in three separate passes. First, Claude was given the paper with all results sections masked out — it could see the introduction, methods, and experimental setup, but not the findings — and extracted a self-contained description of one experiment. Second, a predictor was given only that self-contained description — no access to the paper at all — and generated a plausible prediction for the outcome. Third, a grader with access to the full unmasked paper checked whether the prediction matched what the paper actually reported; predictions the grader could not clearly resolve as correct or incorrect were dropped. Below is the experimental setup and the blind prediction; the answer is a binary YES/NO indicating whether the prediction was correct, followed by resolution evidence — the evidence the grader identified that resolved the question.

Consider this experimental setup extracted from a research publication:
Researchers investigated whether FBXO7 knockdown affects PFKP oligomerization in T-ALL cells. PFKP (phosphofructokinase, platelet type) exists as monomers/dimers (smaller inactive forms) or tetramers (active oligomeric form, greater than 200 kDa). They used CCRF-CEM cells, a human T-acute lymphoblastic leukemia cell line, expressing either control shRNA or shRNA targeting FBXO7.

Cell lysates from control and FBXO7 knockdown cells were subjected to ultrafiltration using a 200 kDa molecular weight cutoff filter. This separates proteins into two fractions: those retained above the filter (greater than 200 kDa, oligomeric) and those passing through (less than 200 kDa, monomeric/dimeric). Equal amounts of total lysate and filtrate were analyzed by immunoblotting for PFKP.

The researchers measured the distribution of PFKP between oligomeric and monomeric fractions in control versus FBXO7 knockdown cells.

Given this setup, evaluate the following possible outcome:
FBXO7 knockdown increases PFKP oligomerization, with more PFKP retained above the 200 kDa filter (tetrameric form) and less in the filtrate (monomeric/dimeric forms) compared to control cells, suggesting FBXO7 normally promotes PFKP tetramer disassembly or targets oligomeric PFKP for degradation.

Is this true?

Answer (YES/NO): YES